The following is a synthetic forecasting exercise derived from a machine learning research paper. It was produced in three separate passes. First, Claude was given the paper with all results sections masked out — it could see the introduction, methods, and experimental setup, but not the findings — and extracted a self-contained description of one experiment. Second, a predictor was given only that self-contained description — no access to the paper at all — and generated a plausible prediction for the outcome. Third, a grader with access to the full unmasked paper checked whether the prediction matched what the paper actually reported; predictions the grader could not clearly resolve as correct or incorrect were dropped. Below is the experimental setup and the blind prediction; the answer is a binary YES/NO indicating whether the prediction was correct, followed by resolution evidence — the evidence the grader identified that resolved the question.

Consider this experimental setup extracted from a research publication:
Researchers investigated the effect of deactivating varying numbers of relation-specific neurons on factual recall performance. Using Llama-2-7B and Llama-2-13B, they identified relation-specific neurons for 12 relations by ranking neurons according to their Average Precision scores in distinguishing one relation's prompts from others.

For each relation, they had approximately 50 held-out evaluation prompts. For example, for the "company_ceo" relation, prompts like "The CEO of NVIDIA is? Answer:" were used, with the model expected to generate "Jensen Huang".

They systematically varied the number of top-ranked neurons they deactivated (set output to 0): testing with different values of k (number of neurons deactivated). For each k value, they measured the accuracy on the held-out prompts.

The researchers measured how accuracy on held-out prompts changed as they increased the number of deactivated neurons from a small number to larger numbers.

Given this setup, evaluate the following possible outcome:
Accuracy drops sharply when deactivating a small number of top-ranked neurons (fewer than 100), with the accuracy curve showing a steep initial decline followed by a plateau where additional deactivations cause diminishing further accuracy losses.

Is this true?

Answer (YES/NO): NO